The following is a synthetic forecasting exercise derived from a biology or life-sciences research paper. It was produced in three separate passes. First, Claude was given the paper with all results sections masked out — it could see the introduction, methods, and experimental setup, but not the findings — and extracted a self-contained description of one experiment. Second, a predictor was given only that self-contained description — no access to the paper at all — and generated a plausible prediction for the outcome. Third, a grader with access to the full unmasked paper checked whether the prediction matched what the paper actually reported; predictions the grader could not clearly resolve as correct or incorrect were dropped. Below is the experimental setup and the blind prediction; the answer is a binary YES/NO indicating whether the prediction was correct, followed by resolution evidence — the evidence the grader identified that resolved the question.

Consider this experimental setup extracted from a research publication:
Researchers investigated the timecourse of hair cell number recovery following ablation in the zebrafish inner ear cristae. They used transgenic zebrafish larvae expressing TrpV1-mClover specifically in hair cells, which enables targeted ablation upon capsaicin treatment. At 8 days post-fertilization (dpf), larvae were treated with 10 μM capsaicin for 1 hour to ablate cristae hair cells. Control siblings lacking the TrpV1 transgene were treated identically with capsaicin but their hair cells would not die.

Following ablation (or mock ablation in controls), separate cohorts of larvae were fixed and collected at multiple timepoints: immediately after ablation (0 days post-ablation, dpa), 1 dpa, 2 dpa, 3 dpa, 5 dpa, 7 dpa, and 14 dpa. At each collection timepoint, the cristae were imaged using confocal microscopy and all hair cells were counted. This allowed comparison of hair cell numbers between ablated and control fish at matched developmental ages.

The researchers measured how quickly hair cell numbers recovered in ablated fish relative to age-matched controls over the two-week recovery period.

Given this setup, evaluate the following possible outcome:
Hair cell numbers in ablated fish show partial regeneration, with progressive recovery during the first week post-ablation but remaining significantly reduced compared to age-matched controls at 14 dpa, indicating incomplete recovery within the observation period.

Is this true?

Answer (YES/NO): NO